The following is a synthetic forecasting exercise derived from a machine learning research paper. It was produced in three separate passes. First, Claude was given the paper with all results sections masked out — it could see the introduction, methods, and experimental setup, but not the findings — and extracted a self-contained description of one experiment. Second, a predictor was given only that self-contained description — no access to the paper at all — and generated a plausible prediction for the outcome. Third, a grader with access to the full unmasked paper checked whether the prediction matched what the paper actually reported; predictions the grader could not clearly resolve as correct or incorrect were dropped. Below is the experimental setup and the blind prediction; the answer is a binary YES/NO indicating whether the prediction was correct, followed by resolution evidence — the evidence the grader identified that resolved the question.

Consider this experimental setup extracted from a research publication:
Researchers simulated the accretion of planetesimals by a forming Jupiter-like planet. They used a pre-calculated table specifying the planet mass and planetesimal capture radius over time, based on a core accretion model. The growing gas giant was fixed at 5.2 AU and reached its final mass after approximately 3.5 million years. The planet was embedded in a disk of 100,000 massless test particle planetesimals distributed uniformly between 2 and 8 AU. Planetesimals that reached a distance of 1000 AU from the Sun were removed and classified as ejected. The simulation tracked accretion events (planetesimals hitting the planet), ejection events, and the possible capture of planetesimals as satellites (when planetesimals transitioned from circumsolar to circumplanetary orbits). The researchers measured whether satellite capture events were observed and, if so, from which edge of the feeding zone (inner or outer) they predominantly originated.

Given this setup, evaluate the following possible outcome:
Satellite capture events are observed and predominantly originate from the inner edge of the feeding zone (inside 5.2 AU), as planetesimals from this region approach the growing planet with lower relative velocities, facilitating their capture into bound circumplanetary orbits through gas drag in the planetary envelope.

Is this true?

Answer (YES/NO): YES